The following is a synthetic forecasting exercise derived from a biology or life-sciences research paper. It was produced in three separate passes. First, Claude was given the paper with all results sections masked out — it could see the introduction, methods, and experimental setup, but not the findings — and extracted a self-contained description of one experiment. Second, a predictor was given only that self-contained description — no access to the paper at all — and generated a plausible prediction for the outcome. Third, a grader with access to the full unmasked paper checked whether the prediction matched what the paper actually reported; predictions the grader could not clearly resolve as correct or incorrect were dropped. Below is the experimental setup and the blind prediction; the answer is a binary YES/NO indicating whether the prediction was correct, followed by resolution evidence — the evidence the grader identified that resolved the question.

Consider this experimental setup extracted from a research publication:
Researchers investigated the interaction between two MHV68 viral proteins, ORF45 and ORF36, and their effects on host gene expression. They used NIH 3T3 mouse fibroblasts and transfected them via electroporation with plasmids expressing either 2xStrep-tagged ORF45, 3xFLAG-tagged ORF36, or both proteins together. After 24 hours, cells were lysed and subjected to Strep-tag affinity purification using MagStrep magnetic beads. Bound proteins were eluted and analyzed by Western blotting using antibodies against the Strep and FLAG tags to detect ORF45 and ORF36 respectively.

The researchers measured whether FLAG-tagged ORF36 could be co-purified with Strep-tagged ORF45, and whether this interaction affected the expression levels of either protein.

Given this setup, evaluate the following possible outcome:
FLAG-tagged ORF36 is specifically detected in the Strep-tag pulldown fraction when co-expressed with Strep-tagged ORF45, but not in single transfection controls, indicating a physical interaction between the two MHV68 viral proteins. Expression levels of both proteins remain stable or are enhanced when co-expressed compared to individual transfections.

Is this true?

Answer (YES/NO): YES